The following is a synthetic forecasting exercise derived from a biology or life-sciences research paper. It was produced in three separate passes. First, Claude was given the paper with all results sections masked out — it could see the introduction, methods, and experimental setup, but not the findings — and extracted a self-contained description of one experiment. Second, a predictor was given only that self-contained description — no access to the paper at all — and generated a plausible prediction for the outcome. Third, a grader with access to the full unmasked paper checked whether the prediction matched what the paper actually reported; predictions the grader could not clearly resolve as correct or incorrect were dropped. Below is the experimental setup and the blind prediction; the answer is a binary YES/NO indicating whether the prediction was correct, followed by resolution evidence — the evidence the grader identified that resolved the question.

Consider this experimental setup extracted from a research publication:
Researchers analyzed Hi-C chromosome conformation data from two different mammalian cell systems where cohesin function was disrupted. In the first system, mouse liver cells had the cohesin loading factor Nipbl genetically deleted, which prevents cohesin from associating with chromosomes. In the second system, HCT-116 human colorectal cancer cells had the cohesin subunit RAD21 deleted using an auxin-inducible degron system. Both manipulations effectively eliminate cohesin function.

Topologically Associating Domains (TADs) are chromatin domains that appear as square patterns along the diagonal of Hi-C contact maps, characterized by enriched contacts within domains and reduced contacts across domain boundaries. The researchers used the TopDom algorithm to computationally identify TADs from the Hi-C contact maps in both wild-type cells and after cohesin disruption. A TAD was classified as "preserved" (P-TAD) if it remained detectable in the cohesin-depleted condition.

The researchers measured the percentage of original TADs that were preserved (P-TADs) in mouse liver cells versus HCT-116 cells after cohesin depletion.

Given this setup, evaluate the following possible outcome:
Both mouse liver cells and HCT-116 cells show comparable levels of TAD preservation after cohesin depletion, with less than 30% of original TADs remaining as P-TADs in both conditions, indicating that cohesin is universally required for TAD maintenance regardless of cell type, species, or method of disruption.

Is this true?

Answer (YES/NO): NO